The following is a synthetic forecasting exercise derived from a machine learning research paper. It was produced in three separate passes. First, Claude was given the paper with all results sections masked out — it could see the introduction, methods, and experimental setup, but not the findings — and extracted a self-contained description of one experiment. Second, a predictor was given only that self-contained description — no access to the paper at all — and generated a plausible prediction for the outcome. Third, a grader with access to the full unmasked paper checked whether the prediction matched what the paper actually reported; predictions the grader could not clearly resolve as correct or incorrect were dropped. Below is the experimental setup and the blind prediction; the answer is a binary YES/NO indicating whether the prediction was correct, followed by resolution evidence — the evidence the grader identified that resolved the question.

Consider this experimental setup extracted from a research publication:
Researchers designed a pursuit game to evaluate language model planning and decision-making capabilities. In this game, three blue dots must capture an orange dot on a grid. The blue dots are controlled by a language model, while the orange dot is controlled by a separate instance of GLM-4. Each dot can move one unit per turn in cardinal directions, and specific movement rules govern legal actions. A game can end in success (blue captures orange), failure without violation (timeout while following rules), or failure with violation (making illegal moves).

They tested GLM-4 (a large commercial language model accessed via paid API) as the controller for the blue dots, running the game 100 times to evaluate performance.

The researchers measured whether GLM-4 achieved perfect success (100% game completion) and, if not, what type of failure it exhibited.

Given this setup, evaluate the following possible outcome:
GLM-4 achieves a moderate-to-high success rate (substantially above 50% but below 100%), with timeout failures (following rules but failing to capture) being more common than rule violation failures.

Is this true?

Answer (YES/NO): YES